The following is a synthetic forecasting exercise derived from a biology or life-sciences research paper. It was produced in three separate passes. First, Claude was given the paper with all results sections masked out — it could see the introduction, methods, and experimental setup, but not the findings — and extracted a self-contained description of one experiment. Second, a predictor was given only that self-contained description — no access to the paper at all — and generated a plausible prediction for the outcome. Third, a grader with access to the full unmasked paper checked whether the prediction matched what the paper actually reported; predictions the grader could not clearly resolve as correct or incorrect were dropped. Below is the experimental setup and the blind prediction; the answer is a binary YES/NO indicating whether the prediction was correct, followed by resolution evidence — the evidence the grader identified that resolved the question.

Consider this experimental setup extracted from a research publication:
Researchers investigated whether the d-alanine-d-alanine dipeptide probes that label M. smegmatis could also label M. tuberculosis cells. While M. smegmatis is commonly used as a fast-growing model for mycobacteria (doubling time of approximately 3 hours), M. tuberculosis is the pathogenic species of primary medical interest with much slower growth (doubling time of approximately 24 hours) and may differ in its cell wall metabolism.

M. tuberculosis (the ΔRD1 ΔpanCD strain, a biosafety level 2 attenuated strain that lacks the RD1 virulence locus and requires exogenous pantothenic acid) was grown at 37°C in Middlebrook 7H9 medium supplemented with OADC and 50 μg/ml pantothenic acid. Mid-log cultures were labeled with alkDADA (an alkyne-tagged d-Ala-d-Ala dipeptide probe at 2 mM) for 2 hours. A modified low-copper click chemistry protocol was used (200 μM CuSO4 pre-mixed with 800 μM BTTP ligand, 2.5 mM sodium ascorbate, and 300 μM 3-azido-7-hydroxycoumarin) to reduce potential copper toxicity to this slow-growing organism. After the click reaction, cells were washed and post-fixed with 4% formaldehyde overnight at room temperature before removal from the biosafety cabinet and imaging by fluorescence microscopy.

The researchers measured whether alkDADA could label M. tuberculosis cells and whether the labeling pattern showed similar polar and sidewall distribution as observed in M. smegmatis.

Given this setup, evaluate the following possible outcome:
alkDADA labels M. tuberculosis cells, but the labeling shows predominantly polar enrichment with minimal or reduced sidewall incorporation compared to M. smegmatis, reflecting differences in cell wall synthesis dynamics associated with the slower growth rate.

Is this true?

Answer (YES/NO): NO